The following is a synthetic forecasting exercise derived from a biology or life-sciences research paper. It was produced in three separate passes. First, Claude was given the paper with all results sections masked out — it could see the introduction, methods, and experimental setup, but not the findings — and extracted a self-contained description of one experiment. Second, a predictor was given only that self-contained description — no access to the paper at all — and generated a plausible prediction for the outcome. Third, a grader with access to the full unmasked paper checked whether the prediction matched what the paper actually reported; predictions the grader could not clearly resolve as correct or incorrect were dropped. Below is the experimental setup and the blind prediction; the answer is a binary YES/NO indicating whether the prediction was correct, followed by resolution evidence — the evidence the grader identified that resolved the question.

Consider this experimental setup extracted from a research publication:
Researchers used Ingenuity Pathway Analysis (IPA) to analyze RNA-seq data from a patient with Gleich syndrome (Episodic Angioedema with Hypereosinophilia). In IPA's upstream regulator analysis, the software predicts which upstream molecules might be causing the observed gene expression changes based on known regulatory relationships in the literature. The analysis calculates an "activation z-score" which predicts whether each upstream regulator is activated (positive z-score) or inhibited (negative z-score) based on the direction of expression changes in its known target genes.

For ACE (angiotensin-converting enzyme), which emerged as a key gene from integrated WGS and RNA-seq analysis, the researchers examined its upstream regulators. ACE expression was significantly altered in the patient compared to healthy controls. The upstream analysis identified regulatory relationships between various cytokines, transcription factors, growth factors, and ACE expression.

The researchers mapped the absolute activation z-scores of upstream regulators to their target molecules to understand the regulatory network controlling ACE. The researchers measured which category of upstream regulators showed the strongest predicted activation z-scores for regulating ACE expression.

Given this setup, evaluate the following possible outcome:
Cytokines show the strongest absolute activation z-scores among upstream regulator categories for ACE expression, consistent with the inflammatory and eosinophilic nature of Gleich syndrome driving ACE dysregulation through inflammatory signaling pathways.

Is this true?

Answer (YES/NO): YES